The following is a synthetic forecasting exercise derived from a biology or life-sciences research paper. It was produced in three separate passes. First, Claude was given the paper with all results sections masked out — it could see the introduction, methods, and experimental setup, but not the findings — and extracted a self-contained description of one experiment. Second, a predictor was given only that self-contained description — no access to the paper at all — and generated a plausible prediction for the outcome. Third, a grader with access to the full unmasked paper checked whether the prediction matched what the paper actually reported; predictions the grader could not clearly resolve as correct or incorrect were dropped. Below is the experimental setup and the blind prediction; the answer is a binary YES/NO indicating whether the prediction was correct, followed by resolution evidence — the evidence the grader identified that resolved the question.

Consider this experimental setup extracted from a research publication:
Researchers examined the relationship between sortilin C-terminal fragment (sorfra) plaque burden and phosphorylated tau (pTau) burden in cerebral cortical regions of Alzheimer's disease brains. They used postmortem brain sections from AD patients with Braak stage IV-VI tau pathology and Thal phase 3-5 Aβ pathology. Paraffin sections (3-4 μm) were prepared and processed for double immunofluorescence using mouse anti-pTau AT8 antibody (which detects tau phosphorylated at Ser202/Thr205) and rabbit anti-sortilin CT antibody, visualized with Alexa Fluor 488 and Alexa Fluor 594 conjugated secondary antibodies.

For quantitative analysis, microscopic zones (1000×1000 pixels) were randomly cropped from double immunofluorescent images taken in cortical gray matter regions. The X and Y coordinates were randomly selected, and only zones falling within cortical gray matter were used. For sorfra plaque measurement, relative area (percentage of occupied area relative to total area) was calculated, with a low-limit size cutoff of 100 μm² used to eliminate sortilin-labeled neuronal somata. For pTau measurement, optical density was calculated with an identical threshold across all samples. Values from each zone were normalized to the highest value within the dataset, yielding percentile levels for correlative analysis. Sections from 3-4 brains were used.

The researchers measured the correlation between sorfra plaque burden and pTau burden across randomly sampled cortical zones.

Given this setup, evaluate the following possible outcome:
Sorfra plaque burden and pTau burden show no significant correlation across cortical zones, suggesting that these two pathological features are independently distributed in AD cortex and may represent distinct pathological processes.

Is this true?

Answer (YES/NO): NO